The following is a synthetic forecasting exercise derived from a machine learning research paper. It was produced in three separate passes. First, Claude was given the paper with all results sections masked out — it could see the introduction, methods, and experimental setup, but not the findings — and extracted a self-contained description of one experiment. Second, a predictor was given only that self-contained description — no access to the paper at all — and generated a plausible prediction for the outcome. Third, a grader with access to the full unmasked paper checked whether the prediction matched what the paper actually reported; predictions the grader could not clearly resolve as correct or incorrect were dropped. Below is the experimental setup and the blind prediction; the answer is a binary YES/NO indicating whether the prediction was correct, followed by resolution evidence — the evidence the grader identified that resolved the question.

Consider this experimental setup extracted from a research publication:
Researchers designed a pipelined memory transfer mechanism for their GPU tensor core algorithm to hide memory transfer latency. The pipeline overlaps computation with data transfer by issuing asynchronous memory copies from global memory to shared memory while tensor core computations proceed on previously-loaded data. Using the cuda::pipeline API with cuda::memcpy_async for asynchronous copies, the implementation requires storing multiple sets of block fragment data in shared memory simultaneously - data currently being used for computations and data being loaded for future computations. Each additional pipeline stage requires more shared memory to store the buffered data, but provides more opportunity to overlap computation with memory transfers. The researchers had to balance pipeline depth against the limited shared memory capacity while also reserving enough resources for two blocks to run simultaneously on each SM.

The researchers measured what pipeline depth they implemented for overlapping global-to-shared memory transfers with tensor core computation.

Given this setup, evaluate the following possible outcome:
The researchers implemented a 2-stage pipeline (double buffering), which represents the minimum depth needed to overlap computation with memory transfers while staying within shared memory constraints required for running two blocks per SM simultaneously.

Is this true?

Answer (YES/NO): YES